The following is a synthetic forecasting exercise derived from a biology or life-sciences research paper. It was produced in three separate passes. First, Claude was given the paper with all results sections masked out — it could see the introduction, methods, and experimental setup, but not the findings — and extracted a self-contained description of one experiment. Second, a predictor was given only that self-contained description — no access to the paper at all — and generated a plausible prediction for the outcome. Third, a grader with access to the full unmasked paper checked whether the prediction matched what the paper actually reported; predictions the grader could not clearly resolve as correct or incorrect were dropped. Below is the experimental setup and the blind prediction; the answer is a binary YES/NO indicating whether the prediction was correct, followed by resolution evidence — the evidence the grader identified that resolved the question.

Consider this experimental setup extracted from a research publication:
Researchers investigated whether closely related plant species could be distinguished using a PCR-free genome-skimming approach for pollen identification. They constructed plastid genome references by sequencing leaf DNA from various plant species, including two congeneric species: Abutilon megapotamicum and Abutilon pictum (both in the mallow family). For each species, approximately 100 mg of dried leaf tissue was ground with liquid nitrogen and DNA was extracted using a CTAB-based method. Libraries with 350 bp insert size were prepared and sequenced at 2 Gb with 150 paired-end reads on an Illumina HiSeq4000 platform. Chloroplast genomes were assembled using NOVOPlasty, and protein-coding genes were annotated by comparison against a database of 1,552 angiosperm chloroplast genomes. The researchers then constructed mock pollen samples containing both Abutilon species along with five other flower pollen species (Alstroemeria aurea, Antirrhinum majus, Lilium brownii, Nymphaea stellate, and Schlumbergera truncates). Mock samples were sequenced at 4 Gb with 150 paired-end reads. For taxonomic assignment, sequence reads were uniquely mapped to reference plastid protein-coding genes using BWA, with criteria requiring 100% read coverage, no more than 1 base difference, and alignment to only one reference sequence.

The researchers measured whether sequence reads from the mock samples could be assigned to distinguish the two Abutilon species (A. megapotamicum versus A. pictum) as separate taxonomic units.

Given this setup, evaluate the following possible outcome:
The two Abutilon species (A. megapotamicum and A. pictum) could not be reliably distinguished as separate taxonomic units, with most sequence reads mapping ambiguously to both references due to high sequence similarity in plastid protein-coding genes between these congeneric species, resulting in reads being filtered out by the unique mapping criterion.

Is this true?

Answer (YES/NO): YES